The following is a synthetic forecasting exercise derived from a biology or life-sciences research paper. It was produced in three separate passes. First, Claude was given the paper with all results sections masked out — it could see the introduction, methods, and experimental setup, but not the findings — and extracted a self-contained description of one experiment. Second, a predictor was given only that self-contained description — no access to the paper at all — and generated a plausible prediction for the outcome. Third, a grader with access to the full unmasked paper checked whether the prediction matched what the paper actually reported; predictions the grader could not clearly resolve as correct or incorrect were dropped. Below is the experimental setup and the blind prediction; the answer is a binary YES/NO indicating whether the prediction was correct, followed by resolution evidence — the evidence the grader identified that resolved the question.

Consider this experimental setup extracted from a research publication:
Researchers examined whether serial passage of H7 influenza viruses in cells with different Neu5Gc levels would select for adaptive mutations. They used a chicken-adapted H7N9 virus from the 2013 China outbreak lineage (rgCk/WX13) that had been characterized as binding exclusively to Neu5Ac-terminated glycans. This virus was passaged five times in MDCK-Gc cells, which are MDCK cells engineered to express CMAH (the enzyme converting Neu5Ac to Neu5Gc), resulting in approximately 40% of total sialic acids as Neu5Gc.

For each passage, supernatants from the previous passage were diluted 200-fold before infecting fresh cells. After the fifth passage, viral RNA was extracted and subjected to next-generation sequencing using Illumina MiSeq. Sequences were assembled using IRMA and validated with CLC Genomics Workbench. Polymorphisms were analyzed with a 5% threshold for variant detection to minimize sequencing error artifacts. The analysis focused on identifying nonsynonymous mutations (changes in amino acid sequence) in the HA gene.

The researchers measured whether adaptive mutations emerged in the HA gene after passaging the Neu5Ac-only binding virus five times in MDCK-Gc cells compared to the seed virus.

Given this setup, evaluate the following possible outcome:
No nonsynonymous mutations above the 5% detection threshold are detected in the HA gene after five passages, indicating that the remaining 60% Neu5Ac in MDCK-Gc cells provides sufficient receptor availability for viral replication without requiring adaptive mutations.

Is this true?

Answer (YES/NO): NO